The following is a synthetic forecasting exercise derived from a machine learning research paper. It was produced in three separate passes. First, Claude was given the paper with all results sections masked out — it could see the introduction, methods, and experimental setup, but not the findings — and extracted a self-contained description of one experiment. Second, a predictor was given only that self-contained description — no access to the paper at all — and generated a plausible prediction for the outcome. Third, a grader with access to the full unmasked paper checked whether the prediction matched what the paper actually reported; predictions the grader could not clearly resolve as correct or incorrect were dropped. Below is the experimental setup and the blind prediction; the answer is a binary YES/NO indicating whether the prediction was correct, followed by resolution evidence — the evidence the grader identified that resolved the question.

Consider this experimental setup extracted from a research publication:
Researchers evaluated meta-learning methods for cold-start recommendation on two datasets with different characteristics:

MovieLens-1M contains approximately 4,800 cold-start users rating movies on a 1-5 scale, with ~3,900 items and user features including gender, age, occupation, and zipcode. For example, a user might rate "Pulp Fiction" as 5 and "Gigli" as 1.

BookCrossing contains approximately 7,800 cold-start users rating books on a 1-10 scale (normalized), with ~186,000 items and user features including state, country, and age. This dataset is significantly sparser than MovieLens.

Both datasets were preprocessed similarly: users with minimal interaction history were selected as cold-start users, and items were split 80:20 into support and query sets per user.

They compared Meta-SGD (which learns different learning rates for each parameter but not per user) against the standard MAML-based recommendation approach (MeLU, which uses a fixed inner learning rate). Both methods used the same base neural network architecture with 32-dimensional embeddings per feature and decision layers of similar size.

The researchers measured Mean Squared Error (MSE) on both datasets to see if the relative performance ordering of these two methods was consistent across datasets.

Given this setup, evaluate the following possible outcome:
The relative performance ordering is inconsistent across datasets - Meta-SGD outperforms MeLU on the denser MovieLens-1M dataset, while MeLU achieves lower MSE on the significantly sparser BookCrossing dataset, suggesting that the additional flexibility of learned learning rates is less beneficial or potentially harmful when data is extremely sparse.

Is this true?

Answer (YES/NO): YES